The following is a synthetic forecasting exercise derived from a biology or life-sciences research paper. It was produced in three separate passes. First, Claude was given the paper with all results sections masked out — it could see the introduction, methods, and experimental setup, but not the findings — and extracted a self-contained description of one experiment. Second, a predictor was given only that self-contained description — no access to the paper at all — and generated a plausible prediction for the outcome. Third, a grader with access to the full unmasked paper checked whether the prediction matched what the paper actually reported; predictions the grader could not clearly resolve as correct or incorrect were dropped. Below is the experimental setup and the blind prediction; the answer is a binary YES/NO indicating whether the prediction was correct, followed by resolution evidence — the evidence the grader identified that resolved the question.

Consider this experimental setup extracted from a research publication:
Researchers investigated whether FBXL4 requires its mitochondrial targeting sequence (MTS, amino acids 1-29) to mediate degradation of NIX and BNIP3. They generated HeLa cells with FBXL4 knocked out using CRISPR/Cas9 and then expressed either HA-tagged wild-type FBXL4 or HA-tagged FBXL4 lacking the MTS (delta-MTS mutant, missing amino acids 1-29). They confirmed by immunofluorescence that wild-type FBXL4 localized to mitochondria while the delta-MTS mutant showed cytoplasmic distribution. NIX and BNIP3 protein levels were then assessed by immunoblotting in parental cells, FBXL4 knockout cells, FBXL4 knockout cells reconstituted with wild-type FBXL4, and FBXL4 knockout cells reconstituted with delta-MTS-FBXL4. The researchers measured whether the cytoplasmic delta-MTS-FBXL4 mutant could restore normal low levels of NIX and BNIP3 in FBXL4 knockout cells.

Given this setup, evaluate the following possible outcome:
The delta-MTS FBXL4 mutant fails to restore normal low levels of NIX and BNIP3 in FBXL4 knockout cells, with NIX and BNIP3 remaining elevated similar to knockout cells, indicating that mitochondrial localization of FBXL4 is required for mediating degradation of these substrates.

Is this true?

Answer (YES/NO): YES